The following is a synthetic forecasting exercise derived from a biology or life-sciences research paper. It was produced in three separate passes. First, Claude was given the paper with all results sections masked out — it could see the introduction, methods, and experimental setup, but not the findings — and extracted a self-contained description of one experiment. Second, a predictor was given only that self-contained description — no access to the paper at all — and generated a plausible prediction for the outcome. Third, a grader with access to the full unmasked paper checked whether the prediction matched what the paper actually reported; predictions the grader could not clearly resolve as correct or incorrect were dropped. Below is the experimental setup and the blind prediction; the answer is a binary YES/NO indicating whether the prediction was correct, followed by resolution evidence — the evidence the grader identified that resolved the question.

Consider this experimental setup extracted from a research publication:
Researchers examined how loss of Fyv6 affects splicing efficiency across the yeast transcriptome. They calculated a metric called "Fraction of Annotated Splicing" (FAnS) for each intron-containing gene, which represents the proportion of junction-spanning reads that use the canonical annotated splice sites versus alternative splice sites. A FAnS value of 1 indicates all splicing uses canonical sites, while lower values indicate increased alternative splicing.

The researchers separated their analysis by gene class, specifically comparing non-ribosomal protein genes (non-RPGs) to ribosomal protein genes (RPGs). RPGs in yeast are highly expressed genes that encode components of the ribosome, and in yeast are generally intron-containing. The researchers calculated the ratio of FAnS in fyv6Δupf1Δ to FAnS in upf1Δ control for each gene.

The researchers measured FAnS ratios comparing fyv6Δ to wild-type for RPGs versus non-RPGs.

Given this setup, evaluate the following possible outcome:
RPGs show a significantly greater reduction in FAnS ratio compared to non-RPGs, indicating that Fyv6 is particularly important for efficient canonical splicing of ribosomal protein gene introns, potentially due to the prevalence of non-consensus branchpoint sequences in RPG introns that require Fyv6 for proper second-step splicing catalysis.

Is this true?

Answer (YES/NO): NO